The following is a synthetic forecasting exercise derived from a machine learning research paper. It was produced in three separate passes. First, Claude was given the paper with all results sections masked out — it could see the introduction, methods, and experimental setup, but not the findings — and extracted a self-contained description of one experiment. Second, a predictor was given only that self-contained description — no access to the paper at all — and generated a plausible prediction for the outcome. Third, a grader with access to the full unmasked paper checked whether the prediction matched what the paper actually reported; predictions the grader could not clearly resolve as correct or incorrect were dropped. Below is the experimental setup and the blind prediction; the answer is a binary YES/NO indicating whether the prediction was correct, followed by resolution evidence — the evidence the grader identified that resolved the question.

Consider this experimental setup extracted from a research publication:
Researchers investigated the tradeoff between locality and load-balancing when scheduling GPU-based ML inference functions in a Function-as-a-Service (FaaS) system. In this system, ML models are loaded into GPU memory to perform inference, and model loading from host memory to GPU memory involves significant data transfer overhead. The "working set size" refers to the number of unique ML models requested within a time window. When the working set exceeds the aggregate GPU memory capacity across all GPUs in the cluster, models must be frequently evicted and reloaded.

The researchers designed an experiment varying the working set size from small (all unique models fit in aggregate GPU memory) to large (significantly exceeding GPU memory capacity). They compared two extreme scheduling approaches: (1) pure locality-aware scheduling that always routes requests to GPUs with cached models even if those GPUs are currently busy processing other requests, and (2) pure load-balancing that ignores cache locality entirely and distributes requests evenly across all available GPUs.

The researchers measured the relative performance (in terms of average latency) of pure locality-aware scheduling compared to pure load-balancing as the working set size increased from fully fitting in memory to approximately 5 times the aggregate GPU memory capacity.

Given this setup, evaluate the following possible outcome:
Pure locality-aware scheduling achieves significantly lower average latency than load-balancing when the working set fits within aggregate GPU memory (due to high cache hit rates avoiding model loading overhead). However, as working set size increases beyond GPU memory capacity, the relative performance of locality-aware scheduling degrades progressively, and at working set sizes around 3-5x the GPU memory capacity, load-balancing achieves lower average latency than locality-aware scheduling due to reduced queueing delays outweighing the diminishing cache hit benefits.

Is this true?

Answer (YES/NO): NO